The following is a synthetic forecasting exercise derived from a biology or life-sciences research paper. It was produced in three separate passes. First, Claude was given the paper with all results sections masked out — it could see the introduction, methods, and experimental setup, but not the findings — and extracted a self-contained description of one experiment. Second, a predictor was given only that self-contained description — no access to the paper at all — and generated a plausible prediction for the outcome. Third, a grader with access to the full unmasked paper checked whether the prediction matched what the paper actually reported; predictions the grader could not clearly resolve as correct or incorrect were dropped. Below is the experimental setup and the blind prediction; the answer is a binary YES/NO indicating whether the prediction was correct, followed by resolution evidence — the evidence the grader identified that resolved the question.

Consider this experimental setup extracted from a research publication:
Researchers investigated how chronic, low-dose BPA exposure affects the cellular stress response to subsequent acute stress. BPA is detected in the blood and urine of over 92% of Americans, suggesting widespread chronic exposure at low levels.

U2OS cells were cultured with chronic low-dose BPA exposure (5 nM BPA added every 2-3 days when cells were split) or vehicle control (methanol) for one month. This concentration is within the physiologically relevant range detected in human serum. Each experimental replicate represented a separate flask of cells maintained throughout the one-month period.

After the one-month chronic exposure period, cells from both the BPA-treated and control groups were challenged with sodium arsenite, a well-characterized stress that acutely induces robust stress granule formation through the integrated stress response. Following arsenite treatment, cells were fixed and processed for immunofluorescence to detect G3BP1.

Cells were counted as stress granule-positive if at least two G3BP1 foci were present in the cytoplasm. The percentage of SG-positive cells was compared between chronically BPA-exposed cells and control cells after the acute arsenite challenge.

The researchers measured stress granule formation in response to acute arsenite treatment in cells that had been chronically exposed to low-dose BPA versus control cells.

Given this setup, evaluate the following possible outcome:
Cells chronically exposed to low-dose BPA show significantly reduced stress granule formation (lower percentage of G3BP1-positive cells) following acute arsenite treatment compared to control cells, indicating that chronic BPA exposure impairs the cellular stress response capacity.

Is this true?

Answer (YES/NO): YES